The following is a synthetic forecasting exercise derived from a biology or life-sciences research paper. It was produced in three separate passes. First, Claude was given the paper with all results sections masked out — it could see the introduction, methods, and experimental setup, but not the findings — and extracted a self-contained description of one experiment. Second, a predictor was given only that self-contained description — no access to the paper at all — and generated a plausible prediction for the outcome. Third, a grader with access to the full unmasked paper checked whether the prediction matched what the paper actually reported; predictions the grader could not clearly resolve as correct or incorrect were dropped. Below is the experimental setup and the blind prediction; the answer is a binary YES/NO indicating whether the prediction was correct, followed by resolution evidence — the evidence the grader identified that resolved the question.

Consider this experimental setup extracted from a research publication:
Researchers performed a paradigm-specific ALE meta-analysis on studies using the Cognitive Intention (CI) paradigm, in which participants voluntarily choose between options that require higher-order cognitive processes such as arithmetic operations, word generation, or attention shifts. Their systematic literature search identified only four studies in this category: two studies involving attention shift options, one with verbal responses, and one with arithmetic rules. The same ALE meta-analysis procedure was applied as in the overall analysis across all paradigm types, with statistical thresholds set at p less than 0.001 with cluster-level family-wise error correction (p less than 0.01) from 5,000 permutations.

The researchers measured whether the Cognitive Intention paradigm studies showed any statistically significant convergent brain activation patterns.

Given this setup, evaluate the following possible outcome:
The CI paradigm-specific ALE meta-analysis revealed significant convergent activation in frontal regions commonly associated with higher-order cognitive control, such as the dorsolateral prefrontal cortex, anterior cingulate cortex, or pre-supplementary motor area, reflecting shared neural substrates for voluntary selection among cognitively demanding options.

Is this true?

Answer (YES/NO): NO